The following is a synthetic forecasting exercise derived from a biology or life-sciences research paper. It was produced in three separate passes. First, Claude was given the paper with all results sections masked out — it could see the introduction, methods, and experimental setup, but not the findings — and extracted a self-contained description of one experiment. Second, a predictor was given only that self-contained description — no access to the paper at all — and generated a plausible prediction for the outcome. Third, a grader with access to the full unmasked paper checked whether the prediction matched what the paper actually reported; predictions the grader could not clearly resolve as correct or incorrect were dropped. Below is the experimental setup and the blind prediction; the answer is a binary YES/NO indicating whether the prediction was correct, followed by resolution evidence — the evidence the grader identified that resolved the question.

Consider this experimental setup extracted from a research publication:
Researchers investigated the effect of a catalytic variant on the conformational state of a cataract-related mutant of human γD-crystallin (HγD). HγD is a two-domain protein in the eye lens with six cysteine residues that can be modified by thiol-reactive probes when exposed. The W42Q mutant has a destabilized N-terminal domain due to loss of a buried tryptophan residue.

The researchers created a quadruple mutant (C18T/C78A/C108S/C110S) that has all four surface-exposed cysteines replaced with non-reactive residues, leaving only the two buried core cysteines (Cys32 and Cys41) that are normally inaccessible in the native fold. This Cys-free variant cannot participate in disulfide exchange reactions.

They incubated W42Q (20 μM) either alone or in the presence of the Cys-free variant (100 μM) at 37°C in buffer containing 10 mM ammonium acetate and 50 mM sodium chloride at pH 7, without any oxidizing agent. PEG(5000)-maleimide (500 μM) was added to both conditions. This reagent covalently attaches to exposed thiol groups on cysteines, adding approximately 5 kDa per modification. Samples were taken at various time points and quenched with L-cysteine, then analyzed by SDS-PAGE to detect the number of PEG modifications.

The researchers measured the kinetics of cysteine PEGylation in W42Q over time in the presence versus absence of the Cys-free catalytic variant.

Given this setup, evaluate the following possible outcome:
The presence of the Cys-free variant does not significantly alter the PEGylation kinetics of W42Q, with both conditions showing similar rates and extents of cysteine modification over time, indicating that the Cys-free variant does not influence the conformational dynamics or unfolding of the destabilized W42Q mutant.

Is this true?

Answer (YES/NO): NO